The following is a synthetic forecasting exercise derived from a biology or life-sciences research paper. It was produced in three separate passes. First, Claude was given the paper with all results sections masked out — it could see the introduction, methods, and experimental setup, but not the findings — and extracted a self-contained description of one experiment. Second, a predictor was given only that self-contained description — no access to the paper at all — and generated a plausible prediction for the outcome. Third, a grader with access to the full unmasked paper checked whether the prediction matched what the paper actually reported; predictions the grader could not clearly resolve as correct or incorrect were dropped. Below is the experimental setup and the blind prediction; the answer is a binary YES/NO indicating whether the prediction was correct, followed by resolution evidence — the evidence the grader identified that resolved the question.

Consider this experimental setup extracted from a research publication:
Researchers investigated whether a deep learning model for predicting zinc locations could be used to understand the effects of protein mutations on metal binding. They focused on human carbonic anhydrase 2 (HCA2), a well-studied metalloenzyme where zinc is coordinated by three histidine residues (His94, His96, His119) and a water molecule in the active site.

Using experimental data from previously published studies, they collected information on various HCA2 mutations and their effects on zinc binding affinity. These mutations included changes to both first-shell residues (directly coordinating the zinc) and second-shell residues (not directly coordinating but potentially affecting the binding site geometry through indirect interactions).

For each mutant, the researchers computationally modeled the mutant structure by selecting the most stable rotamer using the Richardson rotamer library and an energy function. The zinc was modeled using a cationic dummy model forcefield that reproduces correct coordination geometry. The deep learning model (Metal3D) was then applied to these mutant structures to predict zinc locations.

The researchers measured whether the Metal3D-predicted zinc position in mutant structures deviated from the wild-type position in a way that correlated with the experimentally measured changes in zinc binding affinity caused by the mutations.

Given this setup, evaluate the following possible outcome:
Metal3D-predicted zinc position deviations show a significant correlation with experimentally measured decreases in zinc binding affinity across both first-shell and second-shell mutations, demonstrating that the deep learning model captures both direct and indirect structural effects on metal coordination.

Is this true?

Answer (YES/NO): NO